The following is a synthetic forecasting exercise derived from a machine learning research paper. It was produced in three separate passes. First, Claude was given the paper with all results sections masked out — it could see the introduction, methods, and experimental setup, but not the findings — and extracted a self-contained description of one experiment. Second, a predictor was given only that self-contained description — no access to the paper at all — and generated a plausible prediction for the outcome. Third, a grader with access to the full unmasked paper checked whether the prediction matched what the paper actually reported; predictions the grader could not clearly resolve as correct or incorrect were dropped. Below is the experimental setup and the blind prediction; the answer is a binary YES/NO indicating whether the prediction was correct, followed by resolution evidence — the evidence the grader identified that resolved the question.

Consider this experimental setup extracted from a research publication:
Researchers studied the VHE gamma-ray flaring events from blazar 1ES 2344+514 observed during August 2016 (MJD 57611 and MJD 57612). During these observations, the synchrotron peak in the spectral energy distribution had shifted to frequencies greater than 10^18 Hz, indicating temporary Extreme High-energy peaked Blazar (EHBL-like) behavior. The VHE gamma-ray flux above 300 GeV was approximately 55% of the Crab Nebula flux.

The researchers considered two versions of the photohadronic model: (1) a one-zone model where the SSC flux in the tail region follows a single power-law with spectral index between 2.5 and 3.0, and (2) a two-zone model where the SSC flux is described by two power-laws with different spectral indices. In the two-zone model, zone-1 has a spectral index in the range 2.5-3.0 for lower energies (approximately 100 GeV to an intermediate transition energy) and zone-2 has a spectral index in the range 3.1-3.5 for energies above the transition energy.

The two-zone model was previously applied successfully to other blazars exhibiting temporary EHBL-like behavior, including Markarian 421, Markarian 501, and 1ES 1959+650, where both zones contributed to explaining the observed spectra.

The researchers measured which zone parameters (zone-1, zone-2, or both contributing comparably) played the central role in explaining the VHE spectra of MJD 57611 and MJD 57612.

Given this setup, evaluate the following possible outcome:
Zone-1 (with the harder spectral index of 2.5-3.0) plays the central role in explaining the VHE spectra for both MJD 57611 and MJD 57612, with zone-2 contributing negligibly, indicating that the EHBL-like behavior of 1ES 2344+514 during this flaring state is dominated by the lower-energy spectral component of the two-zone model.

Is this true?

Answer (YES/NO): NO